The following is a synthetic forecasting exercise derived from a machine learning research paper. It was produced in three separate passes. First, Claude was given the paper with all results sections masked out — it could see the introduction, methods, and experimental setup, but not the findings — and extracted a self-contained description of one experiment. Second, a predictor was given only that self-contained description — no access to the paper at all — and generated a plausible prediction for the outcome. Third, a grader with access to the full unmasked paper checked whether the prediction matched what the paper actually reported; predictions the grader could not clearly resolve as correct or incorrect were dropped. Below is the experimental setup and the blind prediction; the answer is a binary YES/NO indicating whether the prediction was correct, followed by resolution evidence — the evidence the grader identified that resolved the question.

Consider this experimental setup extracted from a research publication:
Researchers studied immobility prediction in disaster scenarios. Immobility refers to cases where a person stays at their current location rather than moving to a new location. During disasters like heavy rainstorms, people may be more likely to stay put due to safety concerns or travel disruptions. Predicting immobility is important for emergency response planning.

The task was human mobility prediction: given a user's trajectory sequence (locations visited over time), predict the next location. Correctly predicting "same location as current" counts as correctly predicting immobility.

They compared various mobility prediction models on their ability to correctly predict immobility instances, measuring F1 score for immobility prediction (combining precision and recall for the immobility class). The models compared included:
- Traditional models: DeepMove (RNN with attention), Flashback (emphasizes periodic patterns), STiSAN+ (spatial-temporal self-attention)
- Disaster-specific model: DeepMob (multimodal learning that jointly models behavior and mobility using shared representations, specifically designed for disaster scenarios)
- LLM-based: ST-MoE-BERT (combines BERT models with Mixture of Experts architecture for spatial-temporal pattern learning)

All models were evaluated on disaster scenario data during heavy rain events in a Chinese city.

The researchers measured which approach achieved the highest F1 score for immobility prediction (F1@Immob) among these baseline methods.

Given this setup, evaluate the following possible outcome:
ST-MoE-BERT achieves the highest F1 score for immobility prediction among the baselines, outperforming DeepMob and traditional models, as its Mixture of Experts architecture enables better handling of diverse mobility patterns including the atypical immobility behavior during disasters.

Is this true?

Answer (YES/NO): NO